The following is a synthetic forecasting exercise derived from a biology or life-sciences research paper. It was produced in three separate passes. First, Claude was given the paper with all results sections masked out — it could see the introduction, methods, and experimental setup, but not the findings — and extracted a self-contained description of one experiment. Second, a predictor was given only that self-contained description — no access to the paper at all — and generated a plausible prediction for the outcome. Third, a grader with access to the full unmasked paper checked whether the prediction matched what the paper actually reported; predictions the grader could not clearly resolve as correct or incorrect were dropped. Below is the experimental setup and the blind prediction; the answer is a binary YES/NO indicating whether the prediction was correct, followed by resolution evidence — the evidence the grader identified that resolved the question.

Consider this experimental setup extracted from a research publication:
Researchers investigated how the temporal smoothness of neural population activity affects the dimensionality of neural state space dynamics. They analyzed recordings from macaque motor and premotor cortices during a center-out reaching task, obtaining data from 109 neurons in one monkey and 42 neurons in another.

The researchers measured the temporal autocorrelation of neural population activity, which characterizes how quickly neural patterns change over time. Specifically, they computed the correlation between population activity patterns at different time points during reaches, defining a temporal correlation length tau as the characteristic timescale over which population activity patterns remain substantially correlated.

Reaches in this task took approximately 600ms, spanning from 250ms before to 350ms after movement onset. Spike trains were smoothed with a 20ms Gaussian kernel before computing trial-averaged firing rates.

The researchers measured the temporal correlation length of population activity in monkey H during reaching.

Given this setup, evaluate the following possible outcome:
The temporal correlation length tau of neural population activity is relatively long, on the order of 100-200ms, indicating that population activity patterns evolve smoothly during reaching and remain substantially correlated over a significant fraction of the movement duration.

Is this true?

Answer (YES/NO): YES